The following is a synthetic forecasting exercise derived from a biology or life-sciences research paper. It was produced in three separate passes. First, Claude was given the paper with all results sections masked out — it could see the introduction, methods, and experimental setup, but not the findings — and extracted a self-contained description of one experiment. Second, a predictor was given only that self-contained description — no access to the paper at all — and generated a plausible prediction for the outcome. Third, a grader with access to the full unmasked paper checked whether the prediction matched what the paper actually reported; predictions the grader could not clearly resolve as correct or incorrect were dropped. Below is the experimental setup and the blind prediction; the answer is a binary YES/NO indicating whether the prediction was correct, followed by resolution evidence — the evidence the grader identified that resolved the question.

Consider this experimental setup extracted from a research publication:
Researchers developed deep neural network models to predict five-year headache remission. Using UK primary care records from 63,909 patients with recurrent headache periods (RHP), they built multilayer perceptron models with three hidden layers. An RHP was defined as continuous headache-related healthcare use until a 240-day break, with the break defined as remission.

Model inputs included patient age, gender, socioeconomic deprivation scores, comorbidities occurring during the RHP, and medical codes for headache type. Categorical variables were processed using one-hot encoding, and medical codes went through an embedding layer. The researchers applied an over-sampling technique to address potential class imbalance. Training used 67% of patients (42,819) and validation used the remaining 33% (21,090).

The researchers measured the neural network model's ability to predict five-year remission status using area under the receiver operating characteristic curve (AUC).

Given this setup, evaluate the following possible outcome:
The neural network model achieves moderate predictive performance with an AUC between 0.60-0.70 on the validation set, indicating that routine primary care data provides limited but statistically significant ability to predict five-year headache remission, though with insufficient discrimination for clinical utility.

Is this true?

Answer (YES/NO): NO